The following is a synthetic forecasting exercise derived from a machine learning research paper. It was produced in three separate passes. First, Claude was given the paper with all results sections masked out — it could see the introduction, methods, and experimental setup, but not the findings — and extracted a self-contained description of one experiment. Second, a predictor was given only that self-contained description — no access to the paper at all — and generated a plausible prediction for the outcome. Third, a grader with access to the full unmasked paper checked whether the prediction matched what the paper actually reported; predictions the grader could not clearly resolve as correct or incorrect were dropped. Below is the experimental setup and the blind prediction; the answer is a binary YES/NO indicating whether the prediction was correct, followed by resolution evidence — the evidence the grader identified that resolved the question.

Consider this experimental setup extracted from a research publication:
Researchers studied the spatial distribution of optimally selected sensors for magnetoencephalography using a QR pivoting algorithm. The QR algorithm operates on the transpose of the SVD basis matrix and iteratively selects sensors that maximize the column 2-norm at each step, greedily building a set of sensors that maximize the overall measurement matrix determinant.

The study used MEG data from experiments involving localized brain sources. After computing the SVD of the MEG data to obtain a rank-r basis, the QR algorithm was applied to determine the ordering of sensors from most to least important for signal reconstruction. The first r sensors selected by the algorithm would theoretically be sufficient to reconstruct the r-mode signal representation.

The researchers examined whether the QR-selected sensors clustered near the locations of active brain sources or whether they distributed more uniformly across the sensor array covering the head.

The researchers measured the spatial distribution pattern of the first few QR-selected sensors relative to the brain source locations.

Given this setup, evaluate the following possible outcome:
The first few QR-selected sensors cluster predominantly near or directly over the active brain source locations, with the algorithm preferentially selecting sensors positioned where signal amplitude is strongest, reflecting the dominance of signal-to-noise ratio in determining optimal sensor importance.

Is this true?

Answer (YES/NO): YES